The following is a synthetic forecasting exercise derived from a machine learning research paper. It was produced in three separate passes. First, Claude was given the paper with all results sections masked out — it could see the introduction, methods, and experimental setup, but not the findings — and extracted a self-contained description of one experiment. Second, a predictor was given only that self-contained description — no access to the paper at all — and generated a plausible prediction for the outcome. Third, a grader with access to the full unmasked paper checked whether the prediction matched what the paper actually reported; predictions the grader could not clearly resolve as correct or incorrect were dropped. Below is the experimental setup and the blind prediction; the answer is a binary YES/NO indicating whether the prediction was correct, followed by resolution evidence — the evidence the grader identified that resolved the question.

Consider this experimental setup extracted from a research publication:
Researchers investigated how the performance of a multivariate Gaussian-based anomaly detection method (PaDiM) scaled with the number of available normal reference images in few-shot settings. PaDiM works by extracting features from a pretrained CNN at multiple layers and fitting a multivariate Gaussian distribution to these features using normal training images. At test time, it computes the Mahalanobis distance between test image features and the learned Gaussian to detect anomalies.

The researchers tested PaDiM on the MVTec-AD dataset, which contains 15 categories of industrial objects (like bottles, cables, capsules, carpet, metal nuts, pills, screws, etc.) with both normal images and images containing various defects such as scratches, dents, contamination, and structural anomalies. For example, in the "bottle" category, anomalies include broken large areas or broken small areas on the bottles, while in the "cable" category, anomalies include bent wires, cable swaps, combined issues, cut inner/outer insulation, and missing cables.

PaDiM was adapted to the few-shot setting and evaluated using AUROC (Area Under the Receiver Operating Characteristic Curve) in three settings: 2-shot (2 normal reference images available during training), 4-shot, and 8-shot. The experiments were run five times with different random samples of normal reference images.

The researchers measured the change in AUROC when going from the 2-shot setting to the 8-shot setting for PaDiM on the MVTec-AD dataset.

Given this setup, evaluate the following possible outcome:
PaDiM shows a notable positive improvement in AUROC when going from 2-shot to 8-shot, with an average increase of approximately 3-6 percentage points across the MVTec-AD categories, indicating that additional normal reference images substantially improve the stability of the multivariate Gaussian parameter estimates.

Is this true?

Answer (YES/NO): YES